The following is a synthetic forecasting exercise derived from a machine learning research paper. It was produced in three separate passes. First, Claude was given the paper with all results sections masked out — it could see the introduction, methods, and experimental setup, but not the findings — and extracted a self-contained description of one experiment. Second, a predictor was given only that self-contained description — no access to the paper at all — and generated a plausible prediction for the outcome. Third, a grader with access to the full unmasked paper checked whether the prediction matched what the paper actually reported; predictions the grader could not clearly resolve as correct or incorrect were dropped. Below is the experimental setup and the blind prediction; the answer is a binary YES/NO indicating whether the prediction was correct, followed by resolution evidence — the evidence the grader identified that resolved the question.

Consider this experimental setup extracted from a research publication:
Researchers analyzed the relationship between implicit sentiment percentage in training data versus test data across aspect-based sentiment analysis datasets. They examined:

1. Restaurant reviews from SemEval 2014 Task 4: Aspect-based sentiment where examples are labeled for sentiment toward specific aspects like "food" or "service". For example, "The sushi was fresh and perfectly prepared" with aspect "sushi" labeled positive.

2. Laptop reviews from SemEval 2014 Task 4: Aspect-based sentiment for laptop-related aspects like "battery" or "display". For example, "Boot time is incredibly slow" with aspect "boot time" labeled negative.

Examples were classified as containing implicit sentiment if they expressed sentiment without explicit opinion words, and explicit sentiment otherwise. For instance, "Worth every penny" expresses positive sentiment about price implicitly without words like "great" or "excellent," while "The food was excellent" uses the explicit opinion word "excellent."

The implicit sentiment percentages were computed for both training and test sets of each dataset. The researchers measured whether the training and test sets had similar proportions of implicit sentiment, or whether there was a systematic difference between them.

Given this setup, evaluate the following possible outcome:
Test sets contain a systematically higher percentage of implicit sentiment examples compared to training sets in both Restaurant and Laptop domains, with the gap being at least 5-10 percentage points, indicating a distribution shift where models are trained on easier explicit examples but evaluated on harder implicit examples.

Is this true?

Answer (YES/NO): NO